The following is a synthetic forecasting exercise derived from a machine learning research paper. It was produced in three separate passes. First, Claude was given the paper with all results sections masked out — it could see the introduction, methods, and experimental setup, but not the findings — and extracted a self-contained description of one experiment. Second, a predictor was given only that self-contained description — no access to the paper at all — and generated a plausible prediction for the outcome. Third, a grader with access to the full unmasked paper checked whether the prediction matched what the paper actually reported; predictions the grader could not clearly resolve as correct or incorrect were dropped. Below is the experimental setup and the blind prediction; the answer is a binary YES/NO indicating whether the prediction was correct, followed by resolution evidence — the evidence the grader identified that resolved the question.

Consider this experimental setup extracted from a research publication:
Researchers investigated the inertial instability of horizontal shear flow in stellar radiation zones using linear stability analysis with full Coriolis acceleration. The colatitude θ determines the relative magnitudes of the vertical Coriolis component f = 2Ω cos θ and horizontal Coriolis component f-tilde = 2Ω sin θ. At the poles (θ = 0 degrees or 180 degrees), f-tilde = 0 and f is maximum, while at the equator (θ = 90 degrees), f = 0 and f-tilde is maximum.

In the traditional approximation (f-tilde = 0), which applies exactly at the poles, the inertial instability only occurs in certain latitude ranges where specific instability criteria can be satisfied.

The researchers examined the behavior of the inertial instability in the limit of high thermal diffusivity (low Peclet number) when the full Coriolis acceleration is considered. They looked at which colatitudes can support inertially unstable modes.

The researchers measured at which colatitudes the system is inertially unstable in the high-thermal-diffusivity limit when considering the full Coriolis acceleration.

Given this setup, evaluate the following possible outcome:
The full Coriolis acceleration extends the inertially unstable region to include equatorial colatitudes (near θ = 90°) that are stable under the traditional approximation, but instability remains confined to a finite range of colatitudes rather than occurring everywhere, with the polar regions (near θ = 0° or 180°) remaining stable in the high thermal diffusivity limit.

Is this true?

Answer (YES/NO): NO